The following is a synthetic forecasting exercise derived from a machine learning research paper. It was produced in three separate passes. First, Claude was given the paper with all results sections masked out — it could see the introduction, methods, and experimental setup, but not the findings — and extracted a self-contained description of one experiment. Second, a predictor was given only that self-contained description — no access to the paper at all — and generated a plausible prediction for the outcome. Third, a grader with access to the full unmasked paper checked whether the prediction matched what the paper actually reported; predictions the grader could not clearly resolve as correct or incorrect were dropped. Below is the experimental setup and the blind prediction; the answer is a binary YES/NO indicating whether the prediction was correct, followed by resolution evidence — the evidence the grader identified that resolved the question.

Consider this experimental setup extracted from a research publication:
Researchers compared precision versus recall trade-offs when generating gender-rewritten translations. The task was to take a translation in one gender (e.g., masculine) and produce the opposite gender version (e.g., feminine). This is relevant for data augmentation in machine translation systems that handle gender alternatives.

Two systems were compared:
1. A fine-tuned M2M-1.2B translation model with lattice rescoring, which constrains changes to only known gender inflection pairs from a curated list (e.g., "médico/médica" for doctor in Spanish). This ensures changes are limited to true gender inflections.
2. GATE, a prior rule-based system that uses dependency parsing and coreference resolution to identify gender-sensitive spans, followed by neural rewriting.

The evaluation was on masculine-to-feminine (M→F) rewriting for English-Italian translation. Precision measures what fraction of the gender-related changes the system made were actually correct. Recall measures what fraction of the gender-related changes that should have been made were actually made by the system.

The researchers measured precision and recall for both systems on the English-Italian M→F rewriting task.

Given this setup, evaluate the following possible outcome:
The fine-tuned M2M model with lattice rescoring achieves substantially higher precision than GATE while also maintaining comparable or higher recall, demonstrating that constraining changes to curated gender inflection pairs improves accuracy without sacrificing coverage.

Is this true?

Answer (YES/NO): NO